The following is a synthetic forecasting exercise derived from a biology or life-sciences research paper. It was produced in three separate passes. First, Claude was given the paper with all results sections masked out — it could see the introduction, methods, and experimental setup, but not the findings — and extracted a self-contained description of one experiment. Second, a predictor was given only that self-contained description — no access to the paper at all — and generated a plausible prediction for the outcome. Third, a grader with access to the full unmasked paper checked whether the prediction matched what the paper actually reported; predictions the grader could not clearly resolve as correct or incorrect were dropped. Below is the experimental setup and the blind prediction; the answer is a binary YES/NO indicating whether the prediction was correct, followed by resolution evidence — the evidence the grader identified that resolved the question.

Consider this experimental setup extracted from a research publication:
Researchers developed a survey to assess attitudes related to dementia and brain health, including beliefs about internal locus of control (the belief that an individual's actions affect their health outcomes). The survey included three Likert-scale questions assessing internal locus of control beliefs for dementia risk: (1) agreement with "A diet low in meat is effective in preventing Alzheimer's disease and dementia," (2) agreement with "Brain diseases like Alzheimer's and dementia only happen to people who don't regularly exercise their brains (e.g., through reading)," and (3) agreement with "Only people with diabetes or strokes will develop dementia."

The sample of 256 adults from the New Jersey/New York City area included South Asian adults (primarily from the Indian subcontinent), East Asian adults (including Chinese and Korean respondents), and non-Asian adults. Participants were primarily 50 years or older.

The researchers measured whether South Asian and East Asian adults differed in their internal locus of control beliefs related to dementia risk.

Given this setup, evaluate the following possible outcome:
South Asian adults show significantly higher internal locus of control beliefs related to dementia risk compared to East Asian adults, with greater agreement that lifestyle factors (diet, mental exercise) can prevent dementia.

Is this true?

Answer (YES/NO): NO